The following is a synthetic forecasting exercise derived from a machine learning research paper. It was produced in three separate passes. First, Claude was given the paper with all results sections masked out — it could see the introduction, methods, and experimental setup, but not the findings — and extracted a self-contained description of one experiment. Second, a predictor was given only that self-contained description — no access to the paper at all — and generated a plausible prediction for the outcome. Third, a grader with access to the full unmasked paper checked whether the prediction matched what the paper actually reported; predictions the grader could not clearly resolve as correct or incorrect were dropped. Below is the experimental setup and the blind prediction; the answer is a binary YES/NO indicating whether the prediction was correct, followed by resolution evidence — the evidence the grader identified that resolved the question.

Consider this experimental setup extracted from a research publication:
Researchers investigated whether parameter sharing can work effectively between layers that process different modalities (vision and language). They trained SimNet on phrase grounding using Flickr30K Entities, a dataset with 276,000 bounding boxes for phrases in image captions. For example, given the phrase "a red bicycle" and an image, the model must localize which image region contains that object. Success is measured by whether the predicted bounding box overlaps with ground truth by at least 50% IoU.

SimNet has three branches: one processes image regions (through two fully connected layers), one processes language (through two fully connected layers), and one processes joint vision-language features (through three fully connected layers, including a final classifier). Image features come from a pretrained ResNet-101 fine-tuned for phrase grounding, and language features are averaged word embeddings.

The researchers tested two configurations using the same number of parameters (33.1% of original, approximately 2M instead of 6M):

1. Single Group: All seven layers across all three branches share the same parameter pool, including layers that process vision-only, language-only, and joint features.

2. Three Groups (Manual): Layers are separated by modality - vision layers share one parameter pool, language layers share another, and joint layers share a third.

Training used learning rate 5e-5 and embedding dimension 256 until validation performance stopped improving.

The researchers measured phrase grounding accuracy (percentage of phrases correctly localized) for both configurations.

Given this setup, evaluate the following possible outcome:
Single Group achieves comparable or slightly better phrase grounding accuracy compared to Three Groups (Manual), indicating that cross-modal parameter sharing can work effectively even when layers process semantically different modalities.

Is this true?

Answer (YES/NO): NO